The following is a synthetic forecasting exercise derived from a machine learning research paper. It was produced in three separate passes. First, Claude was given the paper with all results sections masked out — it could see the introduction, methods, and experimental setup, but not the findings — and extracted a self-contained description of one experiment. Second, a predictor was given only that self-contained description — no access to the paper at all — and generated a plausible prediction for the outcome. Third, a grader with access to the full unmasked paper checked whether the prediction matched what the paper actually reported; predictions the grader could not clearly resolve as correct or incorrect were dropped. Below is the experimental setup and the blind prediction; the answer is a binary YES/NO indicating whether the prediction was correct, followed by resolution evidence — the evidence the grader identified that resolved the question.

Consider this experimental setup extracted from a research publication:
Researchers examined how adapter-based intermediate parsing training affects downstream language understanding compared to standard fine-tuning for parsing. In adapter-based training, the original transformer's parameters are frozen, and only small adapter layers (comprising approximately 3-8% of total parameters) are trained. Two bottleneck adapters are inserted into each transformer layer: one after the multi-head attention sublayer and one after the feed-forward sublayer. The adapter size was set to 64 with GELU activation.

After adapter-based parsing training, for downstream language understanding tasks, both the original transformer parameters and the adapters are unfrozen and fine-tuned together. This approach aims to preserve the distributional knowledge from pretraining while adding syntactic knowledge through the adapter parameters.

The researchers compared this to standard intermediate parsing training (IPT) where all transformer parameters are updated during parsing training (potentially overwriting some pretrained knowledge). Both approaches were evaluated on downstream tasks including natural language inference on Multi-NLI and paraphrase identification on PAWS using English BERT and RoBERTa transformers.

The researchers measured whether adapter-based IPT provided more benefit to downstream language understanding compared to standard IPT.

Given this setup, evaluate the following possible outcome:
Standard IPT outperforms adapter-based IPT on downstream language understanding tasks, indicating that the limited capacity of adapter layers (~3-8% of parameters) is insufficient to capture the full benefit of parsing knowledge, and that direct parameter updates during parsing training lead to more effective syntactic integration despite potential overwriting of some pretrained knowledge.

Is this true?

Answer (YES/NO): NO